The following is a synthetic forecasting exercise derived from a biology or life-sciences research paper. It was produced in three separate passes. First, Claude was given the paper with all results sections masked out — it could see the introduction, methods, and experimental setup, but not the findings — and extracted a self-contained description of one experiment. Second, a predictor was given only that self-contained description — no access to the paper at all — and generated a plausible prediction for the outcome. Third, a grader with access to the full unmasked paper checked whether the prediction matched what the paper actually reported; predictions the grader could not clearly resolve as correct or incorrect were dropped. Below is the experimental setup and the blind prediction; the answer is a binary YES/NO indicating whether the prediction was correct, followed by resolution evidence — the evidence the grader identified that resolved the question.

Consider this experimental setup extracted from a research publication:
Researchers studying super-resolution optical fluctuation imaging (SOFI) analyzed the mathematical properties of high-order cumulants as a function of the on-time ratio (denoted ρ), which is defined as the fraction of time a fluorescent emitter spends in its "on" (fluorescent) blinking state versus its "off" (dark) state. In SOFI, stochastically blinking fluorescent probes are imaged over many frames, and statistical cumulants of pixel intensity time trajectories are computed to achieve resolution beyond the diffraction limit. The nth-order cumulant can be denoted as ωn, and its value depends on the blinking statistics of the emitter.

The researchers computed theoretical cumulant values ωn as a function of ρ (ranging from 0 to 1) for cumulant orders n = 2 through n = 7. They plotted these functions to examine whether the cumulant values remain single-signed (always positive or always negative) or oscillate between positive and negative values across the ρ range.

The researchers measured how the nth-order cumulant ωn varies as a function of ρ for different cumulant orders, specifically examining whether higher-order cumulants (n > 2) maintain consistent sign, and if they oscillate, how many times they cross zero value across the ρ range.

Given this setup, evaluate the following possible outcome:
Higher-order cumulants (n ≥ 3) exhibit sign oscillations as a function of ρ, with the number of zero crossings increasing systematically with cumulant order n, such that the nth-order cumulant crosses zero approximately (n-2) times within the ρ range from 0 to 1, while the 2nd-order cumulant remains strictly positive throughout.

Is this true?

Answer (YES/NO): YES